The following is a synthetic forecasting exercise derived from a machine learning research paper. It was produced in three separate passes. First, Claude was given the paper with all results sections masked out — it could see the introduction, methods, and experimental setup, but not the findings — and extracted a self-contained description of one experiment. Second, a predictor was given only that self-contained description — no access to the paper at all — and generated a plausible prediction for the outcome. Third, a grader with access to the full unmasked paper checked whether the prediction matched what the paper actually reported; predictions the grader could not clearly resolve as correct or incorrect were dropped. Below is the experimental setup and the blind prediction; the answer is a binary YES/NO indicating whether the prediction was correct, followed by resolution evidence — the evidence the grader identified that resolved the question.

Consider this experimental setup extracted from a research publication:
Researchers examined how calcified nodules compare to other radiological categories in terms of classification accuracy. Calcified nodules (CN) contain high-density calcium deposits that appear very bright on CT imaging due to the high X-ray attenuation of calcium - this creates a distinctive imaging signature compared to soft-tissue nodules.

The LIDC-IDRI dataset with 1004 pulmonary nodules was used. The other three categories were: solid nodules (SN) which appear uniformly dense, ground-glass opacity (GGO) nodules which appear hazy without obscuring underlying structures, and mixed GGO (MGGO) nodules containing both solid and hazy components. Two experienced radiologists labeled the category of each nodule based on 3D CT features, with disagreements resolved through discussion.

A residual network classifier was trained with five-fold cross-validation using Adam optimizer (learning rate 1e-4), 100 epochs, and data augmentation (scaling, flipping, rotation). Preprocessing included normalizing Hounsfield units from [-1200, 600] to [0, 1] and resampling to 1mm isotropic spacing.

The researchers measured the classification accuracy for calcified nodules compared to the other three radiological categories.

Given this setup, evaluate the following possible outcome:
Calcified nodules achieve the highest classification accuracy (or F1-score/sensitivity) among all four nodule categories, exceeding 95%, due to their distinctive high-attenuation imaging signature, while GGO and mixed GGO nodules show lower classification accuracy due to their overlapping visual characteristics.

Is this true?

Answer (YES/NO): YES